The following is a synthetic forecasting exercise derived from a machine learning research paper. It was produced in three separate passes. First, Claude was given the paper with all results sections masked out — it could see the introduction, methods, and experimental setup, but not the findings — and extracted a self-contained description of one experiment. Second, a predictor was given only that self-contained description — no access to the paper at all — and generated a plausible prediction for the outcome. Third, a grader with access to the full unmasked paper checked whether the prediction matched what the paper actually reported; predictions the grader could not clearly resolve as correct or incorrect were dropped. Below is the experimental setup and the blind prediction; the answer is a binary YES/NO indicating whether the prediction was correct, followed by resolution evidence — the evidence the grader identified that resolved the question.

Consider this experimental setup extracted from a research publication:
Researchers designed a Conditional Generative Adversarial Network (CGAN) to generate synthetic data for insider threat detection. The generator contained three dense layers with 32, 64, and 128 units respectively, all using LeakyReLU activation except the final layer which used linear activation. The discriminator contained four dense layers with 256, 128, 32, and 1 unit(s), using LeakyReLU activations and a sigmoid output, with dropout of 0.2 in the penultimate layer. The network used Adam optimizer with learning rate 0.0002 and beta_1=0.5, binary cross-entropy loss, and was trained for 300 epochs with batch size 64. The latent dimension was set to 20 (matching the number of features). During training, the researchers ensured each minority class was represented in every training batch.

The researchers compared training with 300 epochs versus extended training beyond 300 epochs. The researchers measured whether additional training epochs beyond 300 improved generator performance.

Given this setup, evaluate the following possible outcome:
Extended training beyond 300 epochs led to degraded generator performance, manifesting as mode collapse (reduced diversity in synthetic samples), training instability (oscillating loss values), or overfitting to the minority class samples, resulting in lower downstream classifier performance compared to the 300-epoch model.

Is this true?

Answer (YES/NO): NO